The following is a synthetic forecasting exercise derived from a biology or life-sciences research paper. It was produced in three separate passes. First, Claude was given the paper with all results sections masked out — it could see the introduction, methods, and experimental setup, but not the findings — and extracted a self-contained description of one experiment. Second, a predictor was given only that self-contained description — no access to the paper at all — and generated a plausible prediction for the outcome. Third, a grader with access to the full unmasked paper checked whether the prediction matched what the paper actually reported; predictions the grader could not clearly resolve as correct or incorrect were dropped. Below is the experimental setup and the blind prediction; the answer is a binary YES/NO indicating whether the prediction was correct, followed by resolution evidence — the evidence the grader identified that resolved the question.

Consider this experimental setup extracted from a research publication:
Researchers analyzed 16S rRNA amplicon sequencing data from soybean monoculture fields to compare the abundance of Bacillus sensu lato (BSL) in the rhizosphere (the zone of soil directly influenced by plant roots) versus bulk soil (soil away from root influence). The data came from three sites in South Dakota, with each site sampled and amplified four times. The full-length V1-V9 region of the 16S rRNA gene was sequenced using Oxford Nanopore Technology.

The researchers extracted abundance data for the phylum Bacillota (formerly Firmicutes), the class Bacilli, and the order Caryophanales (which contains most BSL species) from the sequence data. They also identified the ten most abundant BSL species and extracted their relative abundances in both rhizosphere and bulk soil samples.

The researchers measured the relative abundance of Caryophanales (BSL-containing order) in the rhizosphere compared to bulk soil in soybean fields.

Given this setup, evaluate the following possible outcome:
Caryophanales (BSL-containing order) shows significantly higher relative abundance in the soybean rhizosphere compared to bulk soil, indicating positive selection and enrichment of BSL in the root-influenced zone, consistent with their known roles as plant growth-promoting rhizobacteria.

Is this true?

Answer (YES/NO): NO